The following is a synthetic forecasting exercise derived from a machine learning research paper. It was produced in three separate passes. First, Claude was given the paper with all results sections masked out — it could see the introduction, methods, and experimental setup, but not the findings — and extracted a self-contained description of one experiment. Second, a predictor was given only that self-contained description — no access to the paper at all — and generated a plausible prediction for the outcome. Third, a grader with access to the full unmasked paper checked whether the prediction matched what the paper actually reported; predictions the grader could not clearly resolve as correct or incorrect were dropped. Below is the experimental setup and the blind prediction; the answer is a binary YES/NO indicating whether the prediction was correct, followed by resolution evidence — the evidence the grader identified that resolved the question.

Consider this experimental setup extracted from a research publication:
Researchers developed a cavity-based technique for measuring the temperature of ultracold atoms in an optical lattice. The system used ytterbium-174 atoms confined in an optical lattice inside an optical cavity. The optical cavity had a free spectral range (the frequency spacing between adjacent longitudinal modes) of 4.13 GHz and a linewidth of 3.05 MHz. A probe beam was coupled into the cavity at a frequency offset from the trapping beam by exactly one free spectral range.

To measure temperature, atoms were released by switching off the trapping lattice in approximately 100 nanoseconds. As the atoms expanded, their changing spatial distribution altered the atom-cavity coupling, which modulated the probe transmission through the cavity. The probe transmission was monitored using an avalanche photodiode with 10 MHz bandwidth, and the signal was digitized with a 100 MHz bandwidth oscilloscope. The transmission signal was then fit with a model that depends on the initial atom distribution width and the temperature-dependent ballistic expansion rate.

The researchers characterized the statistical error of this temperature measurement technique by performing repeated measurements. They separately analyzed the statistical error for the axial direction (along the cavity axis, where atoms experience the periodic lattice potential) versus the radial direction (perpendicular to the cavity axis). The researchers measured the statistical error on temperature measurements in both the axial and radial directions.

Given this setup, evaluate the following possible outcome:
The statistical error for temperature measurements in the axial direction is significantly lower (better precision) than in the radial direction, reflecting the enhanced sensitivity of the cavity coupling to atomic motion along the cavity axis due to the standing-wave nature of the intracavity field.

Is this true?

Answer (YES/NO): NO